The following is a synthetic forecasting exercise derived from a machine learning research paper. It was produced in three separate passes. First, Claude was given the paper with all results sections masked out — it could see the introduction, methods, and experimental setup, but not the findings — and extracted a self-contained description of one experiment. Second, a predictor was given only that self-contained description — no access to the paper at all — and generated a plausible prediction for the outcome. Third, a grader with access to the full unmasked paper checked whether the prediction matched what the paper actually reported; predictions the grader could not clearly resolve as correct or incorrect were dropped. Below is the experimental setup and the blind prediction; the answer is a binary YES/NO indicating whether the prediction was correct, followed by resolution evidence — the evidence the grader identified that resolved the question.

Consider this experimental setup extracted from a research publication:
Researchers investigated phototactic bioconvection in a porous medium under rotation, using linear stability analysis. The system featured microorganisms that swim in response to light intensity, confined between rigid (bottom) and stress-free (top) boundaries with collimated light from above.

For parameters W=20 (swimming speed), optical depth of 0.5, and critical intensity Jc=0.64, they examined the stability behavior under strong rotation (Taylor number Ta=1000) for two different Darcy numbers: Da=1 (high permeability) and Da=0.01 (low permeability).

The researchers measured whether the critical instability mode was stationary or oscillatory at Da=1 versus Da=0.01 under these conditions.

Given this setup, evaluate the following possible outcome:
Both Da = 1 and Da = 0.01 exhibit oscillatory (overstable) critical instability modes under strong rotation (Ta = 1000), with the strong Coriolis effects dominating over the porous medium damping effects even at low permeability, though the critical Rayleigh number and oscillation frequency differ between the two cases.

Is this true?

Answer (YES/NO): NO